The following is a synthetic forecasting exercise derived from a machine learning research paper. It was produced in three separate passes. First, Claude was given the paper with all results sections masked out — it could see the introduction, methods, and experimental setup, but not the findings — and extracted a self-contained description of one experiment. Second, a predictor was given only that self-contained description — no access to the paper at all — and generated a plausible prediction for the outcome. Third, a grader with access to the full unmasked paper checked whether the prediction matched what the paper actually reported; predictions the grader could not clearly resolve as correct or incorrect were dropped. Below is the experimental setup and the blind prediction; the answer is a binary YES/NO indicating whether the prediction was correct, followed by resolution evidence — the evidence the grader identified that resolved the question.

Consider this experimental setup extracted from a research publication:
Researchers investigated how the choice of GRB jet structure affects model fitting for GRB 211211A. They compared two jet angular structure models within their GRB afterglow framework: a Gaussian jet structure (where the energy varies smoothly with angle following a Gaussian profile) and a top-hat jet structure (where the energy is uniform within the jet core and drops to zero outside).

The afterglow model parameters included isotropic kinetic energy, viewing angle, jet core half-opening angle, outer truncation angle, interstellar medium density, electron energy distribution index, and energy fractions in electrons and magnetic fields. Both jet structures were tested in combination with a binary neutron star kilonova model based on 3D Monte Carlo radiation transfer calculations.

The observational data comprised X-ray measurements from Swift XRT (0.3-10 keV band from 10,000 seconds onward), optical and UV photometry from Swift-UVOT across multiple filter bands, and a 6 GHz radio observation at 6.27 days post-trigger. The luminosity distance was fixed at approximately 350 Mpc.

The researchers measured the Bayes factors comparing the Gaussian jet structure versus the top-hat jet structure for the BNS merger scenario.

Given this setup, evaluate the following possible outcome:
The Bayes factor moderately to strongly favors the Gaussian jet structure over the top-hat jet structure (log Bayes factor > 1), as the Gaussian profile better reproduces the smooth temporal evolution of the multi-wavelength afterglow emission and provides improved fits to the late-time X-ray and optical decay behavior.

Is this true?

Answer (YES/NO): NO